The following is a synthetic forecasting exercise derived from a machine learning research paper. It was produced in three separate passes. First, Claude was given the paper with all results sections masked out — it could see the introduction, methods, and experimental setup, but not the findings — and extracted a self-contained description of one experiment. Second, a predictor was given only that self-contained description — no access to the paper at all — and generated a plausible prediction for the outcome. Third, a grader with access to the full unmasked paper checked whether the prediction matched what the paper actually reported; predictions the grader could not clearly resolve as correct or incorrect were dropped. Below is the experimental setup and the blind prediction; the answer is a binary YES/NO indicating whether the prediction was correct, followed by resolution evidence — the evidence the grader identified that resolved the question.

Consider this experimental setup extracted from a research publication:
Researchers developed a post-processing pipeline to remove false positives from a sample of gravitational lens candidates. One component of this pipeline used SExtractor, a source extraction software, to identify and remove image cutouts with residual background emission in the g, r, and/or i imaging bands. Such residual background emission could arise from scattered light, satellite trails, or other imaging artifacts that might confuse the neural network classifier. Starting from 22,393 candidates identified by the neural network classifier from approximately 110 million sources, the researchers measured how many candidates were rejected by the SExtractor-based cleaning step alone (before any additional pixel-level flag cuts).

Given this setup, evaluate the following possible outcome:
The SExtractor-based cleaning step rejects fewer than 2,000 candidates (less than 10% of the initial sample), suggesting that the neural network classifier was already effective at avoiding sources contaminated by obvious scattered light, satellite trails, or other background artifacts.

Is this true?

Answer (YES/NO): NO